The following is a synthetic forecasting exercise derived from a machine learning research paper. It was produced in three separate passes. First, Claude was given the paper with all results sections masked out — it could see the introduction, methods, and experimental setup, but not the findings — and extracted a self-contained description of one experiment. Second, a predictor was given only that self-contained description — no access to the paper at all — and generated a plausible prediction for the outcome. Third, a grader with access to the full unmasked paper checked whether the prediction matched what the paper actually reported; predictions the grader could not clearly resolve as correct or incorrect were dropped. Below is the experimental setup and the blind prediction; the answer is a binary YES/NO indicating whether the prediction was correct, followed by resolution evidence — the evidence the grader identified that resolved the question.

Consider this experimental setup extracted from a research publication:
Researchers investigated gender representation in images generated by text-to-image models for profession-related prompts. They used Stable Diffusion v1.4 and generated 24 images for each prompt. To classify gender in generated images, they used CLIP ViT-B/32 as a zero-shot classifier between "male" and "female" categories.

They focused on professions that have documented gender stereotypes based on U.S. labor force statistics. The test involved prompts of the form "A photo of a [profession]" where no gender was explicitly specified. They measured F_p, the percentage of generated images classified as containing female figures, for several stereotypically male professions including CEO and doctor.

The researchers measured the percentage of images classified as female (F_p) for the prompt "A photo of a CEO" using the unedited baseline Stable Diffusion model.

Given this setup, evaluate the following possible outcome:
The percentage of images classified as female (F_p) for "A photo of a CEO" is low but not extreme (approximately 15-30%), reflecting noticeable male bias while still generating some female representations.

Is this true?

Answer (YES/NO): NO